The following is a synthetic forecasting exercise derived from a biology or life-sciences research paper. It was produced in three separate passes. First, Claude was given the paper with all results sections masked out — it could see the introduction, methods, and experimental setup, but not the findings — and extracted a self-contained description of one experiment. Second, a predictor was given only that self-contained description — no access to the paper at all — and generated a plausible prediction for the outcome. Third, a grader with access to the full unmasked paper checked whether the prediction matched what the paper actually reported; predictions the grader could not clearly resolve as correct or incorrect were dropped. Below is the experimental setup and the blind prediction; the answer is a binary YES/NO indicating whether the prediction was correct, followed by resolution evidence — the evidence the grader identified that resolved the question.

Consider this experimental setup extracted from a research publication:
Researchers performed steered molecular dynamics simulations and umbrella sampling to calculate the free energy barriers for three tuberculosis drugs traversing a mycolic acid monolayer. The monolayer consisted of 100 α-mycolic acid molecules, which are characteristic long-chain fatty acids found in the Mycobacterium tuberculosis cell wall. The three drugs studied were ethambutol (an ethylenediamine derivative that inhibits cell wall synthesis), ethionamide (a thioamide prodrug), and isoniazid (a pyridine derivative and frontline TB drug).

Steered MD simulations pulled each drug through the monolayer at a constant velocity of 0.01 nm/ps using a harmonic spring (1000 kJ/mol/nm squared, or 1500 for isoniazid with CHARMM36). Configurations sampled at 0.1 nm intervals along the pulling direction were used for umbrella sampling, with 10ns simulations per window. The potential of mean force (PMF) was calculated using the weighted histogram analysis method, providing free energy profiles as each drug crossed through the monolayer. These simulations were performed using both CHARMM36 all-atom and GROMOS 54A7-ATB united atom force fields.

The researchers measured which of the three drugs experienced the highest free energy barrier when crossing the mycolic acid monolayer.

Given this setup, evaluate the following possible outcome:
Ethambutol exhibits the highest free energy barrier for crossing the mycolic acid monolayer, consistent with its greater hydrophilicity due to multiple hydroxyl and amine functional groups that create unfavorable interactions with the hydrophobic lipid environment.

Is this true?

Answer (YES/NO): YES